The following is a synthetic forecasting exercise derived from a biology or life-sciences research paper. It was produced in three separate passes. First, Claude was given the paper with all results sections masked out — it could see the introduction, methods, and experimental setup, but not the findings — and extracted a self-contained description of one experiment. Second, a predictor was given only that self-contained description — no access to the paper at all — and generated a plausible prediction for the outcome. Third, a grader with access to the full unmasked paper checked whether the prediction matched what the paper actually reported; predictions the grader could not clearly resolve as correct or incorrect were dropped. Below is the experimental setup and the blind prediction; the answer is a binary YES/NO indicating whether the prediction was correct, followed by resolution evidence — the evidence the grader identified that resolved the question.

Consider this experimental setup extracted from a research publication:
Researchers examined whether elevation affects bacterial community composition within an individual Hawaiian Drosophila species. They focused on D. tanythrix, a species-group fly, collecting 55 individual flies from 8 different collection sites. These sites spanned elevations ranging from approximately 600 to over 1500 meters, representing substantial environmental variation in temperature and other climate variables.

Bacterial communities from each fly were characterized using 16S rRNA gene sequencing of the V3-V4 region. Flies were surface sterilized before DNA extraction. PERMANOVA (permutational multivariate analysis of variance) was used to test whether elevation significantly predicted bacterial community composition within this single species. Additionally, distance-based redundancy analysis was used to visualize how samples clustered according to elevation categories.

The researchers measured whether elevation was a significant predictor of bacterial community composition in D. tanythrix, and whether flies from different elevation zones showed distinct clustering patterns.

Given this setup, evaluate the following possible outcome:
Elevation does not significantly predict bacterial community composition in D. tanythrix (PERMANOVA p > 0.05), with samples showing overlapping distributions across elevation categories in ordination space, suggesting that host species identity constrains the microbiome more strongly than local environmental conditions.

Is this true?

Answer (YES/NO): NO